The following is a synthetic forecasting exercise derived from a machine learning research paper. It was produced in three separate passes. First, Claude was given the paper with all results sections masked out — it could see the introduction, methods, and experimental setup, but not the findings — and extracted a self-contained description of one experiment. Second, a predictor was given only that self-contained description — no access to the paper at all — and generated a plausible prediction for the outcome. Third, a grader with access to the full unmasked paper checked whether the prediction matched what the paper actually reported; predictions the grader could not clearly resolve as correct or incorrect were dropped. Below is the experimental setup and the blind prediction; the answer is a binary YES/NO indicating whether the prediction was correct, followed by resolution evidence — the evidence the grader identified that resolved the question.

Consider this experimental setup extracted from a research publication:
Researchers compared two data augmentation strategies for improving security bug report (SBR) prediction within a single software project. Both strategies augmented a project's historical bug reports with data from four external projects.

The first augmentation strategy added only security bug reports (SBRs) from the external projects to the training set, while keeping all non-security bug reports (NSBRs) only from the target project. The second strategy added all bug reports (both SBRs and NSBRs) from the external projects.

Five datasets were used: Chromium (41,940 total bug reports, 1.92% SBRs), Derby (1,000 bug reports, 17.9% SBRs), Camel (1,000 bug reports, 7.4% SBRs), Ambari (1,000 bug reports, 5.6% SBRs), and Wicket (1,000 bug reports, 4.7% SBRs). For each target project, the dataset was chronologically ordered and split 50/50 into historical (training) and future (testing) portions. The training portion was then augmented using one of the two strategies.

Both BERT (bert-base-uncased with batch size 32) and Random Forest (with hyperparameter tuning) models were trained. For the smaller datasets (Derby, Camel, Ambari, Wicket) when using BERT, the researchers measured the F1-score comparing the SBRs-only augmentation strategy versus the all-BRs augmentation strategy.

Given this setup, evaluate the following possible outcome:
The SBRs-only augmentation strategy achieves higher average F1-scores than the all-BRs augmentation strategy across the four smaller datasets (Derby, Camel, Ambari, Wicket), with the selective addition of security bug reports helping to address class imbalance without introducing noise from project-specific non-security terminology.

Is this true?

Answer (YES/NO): NO